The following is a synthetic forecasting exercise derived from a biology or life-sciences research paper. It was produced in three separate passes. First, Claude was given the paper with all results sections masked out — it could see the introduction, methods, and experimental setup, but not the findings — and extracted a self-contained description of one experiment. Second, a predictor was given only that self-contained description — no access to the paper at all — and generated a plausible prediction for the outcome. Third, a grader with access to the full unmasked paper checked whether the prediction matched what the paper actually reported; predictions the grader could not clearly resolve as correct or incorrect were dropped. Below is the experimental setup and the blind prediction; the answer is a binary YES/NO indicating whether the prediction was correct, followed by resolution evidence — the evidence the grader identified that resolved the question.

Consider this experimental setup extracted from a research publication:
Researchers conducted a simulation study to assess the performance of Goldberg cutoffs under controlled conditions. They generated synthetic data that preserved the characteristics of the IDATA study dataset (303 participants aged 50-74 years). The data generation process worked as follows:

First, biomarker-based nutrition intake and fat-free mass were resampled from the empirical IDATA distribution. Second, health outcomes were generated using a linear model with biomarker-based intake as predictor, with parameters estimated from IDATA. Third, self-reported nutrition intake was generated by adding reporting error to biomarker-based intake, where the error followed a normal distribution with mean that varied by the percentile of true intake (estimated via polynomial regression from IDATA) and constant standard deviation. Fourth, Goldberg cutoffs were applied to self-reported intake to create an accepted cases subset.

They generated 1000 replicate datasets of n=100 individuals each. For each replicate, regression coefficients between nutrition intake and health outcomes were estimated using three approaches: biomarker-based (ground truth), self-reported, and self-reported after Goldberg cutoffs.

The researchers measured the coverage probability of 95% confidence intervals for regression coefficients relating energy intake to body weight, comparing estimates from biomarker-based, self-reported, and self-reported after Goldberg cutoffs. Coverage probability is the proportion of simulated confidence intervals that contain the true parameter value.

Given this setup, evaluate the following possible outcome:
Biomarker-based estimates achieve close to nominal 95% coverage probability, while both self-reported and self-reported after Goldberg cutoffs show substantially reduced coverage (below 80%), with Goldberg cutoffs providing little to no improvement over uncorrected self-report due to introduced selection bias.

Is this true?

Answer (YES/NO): NO